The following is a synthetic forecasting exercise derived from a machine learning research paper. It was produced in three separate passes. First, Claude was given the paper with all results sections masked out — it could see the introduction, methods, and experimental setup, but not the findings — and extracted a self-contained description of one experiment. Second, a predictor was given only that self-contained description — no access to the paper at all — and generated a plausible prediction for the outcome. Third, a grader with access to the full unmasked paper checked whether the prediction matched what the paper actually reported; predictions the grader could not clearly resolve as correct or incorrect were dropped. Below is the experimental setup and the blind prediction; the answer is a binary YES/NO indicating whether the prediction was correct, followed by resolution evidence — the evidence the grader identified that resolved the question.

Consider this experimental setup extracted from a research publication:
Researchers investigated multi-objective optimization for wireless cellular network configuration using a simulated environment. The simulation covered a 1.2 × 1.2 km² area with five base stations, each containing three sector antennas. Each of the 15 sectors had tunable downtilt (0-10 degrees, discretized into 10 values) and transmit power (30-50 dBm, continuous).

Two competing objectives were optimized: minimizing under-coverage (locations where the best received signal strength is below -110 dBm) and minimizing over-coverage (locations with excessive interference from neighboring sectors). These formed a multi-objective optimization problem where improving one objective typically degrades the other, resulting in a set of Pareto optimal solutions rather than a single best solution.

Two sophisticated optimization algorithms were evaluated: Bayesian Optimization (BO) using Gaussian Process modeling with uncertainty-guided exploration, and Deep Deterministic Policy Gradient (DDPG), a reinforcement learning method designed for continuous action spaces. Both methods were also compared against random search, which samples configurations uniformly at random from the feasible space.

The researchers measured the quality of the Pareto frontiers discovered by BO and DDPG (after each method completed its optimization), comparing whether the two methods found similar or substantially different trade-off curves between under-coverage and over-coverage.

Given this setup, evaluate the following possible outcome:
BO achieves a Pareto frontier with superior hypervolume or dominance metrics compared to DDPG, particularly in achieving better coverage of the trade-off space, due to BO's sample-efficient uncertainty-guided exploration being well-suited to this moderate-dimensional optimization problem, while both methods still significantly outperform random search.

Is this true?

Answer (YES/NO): NO